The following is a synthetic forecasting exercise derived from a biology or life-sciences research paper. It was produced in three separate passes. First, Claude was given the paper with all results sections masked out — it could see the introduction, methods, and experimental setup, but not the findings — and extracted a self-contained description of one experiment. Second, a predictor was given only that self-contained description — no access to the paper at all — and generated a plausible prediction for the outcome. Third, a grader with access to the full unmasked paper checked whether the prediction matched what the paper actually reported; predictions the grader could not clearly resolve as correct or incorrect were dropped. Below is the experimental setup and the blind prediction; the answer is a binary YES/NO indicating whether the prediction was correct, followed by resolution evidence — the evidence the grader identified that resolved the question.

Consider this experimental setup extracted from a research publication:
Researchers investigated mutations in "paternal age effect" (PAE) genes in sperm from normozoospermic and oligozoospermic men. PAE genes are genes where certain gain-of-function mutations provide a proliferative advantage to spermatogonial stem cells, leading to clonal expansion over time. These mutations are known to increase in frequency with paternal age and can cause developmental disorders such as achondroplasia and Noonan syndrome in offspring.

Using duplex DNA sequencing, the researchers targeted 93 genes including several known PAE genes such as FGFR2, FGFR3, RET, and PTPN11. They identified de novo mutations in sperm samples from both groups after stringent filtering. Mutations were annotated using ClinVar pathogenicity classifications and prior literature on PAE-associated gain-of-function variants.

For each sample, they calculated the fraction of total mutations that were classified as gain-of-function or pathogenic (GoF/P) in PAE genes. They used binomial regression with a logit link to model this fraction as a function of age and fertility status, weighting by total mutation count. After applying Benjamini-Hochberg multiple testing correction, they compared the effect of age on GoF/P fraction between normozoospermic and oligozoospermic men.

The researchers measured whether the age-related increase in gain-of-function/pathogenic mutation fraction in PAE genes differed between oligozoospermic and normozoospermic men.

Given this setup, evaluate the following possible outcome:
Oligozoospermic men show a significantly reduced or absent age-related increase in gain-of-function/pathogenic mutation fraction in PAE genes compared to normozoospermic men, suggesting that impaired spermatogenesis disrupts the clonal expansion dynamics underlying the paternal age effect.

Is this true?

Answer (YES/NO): NO